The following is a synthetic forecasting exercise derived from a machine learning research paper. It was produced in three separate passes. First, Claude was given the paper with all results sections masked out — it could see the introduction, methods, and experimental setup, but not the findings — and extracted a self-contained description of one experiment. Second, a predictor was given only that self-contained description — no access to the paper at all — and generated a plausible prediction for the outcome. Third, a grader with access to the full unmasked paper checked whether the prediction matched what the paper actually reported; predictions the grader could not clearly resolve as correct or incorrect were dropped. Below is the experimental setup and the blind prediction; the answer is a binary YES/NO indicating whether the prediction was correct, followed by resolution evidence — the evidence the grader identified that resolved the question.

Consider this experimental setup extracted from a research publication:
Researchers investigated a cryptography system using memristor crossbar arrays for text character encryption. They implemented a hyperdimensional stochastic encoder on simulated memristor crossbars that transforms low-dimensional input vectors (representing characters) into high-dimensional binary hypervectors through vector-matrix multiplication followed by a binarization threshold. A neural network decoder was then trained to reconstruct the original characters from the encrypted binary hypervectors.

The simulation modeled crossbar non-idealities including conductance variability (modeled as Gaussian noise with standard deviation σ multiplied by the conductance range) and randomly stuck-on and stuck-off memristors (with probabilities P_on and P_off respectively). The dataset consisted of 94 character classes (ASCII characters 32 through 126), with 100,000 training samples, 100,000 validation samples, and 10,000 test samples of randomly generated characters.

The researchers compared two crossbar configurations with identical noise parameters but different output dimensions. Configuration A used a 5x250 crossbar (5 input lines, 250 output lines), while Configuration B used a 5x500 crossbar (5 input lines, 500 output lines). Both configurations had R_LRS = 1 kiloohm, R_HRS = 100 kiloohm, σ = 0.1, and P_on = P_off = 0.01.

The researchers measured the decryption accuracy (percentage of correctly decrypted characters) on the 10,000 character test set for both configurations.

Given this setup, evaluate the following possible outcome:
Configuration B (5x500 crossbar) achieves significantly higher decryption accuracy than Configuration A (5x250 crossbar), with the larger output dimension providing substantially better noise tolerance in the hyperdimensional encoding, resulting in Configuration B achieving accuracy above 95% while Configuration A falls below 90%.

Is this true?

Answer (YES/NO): NO